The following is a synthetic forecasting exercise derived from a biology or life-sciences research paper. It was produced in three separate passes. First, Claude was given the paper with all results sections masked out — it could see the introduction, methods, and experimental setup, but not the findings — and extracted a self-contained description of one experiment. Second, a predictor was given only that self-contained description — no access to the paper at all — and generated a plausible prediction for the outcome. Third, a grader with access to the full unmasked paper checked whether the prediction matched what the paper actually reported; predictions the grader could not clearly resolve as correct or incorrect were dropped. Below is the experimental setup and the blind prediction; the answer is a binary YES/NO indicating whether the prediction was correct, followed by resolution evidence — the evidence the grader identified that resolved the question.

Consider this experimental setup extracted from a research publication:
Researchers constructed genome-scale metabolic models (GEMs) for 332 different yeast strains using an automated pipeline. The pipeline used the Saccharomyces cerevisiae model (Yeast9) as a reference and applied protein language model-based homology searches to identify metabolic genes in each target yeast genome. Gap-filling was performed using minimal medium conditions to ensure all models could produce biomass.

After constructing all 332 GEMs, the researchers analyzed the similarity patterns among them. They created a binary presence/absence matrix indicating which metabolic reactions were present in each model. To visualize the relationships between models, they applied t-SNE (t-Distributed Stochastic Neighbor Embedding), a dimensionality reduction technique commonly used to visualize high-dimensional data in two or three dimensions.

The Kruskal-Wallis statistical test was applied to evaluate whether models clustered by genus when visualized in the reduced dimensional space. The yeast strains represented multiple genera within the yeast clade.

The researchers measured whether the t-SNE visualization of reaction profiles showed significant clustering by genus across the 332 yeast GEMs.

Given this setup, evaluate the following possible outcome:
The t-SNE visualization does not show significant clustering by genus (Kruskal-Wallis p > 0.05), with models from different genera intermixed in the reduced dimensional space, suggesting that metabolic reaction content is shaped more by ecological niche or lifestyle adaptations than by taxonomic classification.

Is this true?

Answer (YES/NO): NO